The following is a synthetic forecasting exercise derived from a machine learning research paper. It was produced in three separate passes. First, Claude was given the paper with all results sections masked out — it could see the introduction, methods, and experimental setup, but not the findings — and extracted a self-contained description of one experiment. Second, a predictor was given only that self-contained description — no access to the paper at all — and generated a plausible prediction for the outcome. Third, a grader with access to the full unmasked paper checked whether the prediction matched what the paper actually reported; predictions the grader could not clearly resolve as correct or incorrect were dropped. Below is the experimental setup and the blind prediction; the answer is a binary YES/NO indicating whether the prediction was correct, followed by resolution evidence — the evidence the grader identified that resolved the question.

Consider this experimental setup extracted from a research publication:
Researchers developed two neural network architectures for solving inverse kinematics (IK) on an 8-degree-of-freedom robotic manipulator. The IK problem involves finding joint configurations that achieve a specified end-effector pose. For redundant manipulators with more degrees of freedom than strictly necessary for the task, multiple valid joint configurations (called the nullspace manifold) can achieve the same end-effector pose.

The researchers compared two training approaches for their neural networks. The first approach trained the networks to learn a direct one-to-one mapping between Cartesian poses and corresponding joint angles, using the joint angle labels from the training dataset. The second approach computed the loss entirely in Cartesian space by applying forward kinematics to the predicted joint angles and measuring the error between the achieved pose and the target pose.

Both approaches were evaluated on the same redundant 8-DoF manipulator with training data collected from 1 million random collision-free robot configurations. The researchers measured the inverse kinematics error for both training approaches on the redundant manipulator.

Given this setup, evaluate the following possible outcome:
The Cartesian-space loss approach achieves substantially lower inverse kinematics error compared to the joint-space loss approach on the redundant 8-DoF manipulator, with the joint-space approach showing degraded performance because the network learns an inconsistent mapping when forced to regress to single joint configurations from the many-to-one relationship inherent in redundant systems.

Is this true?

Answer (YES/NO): YES